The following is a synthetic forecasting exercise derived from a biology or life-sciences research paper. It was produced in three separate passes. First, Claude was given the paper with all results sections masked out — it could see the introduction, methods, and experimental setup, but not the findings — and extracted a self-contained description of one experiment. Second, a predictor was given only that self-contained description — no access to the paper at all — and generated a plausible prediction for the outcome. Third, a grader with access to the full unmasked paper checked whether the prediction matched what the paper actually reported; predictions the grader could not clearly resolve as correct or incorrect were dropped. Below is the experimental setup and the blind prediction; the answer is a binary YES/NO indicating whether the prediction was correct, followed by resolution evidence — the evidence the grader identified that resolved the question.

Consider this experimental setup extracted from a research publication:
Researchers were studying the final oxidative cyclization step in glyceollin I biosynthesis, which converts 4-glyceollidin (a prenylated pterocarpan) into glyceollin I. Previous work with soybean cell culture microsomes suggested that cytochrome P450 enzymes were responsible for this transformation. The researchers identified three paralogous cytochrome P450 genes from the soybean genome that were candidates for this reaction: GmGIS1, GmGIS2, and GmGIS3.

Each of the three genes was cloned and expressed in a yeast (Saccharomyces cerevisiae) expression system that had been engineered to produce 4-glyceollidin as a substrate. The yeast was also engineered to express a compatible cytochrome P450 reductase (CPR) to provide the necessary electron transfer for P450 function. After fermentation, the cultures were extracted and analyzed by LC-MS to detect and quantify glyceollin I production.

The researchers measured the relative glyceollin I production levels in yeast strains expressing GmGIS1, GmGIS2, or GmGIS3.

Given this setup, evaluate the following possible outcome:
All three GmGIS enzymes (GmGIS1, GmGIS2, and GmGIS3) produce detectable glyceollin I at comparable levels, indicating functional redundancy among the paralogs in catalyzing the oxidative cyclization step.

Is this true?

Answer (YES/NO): NO